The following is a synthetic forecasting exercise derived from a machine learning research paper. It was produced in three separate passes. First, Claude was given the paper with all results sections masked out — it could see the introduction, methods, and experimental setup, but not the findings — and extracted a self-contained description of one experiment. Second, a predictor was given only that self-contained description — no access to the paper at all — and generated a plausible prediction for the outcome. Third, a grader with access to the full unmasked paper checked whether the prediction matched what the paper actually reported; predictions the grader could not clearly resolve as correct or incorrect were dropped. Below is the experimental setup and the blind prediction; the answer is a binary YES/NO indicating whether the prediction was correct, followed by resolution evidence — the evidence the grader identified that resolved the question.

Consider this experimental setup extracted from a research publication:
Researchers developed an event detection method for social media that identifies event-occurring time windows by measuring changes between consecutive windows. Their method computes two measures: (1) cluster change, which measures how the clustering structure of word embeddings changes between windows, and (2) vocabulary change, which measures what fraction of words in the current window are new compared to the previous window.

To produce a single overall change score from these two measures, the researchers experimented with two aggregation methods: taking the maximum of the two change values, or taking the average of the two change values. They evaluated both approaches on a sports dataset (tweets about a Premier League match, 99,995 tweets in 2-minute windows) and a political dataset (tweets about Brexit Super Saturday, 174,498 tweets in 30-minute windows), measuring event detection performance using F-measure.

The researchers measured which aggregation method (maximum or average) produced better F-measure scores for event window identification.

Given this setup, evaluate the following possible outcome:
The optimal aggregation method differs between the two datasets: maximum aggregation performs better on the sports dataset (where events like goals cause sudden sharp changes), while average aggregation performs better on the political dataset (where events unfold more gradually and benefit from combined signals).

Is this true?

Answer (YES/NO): NO